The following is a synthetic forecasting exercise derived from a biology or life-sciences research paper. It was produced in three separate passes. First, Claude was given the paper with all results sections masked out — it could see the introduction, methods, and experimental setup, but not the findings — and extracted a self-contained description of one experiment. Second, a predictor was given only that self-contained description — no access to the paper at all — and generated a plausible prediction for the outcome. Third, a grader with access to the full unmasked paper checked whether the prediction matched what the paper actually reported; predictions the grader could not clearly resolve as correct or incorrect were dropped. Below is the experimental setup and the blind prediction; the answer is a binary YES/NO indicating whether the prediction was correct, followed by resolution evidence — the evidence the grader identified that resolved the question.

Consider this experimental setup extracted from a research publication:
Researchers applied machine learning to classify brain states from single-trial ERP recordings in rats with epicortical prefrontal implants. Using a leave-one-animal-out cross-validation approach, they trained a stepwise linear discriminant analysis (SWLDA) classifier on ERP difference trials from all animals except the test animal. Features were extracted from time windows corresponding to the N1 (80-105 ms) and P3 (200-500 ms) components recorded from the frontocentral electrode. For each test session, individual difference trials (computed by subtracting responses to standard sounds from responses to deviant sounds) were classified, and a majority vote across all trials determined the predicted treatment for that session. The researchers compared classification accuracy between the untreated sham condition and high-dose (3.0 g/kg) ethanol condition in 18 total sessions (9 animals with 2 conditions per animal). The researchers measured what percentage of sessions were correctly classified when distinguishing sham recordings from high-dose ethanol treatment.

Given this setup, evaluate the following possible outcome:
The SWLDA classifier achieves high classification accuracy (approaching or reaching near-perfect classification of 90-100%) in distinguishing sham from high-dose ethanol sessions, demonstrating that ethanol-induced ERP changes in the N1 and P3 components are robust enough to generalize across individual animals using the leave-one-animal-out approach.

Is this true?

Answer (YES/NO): YES